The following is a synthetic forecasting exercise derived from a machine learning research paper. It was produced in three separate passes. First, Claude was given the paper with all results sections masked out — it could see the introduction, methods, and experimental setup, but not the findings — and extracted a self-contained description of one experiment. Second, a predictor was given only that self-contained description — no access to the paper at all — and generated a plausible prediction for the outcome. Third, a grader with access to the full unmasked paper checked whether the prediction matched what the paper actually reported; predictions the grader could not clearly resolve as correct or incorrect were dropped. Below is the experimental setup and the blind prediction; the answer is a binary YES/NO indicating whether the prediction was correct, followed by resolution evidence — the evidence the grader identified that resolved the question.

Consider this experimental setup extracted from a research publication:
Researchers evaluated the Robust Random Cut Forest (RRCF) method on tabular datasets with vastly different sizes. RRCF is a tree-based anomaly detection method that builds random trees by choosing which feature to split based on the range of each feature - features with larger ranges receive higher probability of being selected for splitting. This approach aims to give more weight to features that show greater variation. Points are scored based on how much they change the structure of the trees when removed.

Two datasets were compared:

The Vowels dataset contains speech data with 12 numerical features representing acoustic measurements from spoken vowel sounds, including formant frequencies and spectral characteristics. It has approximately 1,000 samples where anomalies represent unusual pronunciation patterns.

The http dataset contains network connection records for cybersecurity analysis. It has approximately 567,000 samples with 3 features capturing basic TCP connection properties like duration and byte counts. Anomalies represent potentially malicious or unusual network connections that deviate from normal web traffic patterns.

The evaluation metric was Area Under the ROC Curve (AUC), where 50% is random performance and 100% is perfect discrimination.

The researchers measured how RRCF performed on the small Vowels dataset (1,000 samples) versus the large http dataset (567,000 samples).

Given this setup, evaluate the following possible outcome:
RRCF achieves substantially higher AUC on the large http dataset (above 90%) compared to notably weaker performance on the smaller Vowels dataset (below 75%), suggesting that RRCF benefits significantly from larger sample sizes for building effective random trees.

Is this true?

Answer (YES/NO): NO